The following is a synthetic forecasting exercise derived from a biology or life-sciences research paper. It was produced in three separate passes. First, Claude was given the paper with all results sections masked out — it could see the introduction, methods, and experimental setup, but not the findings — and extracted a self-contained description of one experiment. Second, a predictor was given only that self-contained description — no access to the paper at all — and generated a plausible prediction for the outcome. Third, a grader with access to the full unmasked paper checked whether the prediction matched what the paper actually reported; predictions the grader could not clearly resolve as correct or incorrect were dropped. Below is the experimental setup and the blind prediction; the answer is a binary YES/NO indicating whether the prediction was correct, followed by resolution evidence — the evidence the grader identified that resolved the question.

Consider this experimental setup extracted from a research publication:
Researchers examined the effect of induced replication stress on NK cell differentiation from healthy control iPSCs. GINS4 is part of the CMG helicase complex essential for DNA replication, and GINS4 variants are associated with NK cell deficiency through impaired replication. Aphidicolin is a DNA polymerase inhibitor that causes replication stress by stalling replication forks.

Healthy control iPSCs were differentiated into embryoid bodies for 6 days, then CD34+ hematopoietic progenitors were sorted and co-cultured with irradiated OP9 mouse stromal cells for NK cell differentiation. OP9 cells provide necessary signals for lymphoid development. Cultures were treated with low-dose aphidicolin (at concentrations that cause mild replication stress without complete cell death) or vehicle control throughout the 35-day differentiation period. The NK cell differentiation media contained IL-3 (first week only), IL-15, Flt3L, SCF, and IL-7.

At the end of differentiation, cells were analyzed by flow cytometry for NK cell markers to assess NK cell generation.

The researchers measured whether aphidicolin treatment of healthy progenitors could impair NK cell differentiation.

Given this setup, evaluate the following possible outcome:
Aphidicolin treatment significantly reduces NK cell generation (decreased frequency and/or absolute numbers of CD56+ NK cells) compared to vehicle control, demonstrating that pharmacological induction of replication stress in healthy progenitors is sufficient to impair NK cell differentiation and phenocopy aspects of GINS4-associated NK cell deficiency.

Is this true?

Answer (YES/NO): YES